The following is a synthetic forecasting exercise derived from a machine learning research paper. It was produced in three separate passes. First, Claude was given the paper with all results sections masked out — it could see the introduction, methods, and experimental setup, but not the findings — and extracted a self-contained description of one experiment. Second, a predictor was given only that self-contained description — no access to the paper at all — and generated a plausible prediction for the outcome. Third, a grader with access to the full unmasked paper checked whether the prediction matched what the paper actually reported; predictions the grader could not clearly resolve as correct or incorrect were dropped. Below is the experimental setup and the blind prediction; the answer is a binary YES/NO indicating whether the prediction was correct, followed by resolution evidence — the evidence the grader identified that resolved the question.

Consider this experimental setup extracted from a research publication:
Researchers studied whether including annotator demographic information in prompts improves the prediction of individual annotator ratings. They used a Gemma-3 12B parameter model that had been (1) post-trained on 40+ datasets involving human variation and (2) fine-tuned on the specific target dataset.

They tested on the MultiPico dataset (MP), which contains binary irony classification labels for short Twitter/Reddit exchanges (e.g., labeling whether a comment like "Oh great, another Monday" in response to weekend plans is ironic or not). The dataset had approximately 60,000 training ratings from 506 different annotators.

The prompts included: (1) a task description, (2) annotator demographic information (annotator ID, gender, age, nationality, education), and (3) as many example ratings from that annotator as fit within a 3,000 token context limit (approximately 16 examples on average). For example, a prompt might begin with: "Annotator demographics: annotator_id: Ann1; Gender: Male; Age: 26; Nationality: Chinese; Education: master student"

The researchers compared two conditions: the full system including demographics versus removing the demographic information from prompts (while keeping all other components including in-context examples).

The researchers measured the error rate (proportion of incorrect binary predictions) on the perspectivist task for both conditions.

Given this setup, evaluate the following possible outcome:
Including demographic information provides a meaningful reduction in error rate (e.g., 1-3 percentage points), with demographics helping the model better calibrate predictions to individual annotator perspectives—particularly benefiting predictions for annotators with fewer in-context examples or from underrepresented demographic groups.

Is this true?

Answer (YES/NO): NO